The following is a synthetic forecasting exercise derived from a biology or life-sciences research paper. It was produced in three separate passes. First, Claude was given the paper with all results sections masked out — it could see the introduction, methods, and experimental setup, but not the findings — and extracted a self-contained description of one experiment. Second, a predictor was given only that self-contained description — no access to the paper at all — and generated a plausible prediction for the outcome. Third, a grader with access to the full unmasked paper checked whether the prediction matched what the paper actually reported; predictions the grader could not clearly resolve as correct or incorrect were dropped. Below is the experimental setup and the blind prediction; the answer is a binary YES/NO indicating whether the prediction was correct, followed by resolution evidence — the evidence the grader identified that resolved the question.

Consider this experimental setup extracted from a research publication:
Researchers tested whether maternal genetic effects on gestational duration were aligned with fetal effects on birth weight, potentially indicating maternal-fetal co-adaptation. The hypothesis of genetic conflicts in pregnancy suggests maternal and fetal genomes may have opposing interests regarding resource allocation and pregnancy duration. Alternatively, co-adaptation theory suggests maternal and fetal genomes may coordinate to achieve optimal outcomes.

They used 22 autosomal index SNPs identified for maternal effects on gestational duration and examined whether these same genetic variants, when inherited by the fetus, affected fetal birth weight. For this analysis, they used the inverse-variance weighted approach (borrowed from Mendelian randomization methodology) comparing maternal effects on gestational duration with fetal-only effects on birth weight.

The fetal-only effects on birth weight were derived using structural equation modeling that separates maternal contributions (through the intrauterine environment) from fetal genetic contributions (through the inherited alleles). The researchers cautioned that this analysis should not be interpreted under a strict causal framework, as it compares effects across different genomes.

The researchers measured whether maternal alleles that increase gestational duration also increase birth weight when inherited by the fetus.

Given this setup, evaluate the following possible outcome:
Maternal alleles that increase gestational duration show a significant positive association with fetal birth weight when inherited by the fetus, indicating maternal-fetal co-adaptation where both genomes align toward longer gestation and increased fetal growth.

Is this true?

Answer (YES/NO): NO